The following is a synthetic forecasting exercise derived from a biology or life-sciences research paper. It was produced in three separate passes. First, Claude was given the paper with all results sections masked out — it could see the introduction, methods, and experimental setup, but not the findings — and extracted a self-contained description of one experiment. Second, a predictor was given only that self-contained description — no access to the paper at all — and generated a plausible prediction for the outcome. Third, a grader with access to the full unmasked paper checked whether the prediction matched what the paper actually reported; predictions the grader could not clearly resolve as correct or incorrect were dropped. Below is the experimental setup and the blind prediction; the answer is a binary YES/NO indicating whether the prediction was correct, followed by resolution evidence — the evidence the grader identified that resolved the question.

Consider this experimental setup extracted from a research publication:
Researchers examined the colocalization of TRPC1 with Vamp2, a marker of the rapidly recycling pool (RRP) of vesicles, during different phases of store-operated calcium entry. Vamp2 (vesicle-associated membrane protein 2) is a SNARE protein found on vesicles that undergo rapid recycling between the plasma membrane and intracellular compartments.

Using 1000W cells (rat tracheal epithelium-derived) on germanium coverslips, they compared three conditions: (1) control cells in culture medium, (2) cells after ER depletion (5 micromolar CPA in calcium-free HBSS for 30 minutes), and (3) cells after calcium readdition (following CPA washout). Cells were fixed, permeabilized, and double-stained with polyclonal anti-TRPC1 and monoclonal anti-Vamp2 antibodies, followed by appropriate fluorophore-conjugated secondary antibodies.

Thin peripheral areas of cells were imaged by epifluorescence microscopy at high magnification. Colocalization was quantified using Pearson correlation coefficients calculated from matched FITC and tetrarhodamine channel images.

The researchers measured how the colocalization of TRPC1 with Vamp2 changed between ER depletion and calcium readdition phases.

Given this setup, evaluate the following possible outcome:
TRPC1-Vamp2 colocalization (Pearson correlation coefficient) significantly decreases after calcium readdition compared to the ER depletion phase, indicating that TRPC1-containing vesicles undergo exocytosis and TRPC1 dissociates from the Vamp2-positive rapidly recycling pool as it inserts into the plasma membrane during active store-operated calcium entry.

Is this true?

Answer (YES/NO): NO